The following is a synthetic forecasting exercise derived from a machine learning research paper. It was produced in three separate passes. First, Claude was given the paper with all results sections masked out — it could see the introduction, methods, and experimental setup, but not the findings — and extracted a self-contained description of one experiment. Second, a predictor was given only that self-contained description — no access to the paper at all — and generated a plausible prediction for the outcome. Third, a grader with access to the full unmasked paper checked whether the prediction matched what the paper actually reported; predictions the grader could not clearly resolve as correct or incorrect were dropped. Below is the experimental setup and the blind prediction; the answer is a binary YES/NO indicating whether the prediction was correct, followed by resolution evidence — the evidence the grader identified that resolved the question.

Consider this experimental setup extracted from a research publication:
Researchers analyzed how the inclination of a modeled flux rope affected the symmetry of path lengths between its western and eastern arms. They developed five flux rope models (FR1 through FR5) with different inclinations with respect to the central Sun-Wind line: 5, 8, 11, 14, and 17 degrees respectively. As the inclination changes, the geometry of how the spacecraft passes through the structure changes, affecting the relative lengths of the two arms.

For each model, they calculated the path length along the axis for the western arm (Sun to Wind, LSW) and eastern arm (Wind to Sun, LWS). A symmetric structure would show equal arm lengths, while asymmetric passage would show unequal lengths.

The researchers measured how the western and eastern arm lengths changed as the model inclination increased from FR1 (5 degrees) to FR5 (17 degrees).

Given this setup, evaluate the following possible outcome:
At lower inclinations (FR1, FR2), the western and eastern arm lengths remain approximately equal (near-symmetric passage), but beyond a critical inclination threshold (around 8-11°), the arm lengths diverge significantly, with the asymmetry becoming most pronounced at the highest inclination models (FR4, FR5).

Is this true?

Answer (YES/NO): NO